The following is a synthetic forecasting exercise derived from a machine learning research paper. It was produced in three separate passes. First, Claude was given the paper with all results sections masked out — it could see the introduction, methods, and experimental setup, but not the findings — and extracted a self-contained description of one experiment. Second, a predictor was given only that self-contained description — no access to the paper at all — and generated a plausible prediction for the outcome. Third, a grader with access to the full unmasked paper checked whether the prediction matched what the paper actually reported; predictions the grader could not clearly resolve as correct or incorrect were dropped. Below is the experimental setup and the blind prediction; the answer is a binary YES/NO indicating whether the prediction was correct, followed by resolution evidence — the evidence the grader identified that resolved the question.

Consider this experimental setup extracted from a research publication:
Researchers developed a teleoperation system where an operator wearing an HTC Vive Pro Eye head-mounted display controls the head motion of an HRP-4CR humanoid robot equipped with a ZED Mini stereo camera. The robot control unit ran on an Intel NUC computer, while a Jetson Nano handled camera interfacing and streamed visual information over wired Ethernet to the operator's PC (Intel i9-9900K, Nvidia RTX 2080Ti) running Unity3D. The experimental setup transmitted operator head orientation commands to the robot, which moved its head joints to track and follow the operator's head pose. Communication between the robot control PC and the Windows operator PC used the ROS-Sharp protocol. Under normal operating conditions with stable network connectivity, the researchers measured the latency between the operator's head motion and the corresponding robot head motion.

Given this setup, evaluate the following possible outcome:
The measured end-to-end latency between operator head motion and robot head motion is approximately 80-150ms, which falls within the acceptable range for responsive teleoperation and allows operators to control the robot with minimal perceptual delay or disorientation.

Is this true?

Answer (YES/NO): NO